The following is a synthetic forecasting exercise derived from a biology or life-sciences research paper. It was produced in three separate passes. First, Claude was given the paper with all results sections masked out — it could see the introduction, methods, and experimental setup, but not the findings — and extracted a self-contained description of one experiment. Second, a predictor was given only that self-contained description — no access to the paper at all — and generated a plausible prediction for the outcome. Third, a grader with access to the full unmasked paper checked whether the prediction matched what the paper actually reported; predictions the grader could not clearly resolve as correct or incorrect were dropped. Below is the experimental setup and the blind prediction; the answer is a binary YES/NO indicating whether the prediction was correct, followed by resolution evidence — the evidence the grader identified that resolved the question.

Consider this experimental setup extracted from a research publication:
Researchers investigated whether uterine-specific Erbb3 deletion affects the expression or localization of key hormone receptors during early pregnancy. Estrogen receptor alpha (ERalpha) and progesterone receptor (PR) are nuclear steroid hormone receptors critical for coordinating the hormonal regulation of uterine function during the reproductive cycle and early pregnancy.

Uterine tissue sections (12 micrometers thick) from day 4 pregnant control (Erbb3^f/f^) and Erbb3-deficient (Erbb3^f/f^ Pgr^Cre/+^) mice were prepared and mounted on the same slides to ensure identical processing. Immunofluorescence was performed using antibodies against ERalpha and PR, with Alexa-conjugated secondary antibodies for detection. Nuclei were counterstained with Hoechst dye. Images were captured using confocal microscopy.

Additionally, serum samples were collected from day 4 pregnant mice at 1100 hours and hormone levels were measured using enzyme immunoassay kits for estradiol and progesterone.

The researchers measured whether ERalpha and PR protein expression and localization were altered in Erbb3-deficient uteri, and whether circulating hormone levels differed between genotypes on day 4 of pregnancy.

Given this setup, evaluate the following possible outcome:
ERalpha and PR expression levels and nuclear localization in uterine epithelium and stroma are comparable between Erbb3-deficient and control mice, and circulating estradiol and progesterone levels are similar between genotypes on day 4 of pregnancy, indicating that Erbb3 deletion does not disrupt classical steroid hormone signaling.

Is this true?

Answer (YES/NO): YES